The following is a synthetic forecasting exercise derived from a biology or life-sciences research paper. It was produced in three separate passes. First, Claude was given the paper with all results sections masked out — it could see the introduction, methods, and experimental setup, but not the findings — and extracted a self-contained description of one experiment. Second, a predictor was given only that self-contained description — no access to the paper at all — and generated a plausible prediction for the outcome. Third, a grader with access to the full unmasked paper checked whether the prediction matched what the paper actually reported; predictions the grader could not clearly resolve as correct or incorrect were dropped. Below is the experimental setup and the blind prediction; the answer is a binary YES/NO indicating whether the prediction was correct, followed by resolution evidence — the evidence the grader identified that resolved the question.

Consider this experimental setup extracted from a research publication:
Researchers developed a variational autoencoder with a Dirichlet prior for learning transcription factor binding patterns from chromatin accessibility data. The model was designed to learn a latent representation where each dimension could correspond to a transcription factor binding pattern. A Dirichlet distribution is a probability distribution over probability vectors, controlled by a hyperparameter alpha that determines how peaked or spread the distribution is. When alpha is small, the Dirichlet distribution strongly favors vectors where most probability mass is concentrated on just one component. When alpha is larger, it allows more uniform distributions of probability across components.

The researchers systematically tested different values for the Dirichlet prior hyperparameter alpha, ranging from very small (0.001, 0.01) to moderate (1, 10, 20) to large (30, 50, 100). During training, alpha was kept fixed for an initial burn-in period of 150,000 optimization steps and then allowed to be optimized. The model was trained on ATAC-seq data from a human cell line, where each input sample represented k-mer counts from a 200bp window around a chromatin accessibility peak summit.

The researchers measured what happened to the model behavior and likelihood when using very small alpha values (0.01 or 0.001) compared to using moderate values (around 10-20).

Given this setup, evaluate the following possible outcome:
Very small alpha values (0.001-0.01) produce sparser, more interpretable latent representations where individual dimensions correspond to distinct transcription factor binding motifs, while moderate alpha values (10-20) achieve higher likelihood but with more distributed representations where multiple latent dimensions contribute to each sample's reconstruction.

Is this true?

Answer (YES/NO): NO